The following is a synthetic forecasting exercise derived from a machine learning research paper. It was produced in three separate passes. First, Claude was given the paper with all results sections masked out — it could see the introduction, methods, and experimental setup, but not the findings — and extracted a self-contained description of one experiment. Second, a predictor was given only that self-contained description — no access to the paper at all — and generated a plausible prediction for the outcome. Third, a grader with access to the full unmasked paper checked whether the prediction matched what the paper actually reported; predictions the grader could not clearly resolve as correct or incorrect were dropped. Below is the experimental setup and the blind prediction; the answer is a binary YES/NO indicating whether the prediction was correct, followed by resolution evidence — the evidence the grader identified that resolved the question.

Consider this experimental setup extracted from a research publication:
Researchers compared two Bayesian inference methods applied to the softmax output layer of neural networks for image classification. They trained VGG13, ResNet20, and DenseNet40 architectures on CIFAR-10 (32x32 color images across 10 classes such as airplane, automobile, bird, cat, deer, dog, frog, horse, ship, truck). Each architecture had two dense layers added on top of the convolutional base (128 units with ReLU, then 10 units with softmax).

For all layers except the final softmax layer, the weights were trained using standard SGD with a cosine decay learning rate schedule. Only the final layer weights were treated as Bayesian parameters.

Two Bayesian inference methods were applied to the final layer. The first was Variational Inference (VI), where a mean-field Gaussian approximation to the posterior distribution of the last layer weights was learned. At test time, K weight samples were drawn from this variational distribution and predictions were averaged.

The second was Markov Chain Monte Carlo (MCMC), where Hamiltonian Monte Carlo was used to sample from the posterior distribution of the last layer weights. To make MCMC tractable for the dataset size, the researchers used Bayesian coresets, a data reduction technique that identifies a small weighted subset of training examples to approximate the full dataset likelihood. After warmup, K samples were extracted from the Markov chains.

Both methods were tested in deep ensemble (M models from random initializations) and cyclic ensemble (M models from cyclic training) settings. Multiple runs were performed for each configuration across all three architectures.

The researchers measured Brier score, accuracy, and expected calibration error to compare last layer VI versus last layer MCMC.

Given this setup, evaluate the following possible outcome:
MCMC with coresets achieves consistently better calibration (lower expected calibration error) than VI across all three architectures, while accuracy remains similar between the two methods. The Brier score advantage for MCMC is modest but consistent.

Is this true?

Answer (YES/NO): NO